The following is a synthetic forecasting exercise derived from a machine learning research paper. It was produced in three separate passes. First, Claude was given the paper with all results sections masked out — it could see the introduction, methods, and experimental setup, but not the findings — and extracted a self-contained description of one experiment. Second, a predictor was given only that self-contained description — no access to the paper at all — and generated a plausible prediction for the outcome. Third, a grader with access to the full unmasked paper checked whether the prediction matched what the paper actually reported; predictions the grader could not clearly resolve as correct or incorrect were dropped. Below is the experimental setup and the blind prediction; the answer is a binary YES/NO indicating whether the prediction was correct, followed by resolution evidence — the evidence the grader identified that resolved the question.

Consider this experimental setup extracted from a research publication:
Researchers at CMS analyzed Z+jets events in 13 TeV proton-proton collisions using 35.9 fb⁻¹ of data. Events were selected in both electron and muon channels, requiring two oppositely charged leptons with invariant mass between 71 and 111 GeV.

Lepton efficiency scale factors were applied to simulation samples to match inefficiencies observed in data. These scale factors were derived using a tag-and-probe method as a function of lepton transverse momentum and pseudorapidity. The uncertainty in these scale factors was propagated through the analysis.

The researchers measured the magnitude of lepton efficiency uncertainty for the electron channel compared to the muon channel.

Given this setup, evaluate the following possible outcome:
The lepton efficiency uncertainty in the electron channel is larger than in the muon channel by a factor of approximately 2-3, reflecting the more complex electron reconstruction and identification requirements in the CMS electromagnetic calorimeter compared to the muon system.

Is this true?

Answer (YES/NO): YES